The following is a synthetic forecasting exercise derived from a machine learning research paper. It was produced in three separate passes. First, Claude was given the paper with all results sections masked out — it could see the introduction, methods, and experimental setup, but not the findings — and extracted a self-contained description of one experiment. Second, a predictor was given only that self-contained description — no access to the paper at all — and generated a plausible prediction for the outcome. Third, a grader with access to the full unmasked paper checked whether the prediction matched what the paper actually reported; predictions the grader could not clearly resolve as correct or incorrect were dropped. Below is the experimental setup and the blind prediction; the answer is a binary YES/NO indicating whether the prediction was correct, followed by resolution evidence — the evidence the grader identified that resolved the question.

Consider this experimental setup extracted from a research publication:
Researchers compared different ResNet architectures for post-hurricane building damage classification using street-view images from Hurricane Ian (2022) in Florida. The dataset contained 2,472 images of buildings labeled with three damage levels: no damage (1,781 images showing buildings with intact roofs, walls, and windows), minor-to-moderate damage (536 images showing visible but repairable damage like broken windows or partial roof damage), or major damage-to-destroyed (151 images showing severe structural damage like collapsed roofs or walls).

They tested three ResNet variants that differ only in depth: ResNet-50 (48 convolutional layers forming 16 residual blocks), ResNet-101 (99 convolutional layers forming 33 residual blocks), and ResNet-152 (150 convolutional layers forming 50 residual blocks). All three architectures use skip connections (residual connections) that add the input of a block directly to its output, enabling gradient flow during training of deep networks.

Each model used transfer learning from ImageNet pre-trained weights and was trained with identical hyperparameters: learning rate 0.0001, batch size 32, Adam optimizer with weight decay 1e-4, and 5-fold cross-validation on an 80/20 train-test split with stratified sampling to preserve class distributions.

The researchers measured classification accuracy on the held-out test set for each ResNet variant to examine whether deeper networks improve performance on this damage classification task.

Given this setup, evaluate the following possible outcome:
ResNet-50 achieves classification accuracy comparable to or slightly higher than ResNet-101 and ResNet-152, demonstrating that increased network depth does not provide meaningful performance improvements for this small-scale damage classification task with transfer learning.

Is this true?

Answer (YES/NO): NO